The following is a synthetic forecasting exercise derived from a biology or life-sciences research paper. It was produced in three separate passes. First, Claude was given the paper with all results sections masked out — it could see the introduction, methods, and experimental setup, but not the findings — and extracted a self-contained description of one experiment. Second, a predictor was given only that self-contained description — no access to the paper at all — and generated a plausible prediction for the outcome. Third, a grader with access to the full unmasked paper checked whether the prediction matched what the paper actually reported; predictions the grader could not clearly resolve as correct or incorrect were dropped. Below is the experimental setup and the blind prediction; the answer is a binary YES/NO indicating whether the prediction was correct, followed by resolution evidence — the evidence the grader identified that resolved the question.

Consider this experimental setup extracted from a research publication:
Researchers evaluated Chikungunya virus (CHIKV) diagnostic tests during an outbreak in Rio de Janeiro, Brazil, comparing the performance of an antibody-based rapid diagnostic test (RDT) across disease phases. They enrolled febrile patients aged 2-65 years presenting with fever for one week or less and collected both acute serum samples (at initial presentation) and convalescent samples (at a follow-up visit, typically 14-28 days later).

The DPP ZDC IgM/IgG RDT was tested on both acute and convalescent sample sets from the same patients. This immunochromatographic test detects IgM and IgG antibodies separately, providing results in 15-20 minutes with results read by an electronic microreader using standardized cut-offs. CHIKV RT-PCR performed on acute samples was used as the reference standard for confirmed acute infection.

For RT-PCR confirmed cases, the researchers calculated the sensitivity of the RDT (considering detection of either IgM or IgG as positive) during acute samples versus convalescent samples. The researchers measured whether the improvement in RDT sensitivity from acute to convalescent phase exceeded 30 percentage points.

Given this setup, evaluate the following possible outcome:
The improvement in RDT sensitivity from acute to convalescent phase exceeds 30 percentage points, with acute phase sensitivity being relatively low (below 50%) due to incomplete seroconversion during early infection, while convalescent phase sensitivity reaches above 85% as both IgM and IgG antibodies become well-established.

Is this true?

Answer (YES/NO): NO